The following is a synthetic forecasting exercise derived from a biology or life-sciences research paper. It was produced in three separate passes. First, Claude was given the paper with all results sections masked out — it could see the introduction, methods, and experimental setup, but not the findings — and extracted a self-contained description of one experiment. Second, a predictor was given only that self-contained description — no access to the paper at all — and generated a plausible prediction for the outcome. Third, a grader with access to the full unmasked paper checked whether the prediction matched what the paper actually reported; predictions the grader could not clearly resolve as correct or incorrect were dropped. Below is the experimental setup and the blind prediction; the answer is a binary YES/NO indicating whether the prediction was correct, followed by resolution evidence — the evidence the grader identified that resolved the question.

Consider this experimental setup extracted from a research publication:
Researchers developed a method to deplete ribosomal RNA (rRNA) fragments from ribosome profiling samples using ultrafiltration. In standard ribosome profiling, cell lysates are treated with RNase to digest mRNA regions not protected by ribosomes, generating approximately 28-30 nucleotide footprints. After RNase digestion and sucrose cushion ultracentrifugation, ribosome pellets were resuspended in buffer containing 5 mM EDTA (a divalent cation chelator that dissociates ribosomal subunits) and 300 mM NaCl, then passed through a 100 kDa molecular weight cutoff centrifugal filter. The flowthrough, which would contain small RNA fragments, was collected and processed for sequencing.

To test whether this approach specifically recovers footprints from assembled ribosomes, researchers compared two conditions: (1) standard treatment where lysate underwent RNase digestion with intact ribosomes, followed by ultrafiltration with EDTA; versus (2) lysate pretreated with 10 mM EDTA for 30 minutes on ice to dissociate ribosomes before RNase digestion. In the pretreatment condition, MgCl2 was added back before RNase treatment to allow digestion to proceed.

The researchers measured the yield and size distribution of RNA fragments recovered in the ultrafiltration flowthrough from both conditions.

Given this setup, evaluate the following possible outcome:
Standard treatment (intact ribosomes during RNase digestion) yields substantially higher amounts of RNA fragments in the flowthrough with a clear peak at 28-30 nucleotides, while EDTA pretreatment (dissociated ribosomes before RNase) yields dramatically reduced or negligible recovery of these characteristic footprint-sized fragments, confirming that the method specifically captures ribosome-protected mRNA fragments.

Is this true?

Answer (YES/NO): YES